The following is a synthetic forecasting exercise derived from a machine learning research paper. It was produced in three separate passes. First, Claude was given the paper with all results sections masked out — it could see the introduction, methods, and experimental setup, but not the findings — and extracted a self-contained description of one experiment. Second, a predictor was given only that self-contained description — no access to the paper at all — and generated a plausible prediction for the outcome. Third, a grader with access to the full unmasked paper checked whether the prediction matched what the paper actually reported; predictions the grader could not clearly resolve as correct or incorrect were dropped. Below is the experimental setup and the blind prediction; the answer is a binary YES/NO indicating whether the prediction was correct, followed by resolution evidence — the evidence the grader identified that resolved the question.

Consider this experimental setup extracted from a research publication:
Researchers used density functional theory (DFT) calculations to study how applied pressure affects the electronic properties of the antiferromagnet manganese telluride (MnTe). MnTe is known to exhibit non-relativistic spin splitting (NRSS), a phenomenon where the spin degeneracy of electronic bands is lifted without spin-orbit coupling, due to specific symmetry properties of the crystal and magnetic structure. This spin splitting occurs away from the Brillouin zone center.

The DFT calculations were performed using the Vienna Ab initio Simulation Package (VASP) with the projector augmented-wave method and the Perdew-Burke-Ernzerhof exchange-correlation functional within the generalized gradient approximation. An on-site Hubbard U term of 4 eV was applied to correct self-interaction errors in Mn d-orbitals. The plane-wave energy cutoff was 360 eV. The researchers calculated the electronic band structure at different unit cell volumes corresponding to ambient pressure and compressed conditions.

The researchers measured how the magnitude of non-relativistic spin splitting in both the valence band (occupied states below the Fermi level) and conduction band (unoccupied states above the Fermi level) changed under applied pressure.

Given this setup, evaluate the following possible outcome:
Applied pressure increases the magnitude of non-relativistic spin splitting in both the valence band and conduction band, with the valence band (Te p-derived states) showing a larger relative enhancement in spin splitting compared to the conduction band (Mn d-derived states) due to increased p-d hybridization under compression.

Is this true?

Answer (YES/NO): NO